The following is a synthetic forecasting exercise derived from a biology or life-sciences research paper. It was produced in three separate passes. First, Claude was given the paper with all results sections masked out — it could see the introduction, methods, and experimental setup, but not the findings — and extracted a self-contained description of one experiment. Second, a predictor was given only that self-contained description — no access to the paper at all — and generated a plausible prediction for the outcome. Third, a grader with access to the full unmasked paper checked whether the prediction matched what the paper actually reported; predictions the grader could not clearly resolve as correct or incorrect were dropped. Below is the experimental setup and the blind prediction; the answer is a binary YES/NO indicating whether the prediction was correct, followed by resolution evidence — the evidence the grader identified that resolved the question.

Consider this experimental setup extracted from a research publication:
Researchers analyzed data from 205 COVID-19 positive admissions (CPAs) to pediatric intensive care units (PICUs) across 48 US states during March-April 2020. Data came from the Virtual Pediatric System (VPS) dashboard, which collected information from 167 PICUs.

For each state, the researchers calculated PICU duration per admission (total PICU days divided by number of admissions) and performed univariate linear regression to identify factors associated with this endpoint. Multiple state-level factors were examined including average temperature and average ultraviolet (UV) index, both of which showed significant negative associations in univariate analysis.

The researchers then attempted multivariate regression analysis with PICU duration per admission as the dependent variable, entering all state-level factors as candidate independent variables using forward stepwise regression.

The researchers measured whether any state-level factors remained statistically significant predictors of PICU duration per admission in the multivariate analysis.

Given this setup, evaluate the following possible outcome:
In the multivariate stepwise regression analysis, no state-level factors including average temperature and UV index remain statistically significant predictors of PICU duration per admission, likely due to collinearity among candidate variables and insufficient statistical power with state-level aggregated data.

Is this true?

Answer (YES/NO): YES